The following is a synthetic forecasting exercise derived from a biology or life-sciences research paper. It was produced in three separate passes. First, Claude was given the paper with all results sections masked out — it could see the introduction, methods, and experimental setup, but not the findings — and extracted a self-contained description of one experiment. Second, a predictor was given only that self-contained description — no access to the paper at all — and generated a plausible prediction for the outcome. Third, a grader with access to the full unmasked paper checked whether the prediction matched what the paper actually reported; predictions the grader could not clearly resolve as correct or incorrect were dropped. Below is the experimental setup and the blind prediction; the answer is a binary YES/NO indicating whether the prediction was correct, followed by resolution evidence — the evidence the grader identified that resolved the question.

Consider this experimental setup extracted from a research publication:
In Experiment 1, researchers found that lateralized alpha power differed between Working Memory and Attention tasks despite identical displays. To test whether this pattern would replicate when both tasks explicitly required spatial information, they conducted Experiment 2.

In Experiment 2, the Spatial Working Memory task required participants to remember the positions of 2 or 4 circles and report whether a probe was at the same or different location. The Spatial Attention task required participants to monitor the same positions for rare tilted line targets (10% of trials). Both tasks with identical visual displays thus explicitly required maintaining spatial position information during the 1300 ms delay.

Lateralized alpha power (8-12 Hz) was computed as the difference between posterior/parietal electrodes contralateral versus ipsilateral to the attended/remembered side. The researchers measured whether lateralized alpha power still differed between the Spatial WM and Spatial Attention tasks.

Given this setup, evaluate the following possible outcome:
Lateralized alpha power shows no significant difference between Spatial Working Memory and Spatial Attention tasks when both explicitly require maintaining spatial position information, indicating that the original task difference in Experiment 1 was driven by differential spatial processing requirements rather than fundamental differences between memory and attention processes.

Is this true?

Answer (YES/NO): NO